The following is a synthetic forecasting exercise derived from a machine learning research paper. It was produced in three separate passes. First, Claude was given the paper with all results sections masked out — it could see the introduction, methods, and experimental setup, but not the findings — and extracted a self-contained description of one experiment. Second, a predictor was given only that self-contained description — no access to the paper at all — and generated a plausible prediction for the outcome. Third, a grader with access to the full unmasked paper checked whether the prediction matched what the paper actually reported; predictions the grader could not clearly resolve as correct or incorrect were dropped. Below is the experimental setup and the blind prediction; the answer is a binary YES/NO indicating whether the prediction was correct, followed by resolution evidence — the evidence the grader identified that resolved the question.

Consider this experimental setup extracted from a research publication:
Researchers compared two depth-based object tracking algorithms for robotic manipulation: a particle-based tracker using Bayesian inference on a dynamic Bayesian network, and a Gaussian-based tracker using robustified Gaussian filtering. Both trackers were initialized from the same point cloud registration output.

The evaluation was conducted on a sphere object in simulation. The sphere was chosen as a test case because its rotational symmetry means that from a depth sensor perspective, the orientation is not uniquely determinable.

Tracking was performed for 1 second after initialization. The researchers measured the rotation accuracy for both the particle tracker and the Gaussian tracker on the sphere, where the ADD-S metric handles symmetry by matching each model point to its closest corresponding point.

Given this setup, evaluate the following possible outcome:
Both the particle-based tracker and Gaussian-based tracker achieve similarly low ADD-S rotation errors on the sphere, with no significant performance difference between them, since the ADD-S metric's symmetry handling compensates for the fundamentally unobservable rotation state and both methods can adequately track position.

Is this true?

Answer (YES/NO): YES